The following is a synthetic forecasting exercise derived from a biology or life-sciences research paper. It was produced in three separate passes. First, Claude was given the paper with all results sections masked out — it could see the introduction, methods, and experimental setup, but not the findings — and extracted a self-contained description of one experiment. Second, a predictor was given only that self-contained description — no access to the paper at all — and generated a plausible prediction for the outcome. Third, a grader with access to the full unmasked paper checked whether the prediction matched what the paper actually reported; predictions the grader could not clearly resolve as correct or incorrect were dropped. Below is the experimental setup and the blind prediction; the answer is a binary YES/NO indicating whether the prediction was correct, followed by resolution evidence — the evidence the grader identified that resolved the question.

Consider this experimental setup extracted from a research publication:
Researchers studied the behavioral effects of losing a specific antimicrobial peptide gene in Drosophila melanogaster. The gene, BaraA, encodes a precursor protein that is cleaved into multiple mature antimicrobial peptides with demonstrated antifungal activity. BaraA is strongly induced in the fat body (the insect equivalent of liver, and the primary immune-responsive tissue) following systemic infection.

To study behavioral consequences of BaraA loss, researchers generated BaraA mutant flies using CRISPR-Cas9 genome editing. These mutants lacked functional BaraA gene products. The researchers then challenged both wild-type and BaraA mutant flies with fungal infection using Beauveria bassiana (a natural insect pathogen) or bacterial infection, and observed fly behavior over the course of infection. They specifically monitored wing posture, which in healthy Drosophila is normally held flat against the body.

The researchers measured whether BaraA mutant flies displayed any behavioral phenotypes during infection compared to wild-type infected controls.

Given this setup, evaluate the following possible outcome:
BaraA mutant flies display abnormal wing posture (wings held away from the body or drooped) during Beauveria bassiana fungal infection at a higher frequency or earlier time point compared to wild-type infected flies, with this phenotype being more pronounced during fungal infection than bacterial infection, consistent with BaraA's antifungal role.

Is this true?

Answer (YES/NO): NO